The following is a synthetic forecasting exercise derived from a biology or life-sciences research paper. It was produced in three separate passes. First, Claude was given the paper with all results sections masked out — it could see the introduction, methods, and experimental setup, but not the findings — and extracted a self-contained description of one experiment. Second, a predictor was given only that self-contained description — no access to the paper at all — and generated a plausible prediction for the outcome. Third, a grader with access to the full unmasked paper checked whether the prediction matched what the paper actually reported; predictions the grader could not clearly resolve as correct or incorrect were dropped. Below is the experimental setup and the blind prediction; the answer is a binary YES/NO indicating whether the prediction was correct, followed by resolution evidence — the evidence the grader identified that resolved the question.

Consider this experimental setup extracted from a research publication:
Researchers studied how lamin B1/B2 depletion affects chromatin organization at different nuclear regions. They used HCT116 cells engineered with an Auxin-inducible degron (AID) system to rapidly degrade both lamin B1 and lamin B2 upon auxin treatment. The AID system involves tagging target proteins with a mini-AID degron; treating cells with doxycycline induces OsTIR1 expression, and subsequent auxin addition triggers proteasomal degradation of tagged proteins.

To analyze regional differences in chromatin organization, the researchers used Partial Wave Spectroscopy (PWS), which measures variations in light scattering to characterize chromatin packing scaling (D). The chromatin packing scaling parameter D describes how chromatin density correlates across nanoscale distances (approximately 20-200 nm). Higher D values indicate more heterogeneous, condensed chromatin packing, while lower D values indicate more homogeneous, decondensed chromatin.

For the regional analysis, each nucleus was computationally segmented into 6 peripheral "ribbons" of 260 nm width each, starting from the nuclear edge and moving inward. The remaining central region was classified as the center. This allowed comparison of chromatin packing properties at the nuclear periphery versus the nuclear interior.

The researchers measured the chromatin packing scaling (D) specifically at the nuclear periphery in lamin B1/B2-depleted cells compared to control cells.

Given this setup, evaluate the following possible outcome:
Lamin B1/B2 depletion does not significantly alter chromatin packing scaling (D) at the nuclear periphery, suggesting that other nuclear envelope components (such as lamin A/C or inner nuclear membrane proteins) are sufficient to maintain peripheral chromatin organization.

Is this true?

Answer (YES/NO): NO